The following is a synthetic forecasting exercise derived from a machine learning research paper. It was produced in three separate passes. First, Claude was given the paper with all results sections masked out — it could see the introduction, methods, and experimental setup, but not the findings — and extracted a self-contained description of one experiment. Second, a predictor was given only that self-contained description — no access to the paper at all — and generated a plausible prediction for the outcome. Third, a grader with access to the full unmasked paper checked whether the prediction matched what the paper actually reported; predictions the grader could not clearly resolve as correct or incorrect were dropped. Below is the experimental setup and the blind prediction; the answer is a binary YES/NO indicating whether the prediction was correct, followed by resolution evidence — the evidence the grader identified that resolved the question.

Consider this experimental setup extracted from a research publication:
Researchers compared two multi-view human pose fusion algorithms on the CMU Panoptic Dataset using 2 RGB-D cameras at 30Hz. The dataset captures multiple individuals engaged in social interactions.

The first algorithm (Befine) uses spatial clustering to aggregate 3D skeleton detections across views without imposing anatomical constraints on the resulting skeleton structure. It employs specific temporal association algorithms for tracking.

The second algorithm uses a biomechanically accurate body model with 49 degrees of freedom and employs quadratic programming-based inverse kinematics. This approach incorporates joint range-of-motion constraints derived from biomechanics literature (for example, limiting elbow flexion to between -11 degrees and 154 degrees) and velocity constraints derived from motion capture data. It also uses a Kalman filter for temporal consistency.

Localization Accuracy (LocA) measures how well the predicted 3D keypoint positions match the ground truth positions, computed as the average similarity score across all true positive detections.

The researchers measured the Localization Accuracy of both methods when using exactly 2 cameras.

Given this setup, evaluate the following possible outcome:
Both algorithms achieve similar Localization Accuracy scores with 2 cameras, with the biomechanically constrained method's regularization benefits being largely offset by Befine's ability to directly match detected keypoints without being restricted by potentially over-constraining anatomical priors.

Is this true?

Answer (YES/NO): YES